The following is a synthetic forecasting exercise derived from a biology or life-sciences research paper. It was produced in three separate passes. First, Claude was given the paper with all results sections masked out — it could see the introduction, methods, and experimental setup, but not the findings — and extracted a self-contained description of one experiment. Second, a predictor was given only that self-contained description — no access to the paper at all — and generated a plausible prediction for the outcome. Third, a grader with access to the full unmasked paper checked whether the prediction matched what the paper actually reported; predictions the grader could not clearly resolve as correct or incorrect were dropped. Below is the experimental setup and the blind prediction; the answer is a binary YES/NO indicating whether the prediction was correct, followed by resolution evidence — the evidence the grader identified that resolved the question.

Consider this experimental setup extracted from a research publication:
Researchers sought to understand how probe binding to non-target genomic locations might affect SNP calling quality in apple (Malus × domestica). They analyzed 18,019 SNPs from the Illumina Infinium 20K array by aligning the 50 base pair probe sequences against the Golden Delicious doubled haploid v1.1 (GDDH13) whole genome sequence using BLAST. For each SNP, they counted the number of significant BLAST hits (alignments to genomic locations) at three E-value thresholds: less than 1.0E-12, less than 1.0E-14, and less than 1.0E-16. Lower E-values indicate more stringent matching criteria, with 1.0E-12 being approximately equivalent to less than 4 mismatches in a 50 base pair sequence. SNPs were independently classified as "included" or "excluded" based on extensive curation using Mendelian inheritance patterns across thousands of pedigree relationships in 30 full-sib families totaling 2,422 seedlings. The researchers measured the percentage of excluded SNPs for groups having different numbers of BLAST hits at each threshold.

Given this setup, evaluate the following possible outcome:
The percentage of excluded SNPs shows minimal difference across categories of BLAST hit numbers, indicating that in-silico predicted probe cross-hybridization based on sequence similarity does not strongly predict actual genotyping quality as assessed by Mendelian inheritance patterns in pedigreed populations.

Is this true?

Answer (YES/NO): NO